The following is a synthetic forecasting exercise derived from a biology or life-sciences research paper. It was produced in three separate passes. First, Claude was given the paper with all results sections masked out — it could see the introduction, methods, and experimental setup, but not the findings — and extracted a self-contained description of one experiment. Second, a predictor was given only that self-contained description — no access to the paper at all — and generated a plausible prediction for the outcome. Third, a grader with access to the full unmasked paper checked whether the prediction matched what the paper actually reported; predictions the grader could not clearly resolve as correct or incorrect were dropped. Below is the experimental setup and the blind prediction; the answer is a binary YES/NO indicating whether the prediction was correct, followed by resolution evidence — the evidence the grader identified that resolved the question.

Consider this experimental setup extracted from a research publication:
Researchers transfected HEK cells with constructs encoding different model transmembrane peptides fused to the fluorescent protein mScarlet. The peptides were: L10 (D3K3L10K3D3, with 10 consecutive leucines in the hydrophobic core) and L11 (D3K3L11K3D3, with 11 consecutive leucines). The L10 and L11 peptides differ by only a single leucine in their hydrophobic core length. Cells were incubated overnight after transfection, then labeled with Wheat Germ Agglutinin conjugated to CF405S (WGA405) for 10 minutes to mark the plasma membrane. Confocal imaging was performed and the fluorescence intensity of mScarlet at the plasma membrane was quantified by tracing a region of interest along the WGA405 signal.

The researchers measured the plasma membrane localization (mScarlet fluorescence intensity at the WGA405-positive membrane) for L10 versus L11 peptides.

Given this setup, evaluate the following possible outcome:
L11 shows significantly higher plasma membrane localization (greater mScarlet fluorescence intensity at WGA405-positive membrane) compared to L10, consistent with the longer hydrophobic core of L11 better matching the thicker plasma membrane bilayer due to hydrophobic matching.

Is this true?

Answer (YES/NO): NO